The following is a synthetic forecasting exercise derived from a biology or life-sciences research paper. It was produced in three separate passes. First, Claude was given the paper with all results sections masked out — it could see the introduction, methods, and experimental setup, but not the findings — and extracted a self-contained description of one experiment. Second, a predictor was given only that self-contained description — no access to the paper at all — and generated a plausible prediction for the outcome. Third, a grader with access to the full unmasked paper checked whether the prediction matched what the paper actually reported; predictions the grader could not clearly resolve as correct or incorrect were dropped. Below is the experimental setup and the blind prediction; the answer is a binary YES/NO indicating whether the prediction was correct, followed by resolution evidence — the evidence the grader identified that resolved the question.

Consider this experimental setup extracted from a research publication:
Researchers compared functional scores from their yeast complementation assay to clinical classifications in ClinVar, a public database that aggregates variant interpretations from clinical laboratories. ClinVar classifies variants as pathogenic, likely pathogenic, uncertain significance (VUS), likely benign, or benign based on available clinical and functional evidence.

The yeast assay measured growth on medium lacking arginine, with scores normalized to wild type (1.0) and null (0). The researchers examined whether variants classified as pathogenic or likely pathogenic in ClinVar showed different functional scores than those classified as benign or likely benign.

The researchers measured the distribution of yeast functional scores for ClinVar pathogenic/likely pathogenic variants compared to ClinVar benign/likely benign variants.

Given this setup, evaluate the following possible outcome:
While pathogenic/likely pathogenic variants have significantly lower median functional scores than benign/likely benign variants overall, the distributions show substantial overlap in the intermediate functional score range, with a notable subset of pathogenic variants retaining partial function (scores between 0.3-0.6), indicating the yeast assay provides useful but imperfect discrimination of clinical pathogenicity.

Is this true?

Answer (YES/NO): NO